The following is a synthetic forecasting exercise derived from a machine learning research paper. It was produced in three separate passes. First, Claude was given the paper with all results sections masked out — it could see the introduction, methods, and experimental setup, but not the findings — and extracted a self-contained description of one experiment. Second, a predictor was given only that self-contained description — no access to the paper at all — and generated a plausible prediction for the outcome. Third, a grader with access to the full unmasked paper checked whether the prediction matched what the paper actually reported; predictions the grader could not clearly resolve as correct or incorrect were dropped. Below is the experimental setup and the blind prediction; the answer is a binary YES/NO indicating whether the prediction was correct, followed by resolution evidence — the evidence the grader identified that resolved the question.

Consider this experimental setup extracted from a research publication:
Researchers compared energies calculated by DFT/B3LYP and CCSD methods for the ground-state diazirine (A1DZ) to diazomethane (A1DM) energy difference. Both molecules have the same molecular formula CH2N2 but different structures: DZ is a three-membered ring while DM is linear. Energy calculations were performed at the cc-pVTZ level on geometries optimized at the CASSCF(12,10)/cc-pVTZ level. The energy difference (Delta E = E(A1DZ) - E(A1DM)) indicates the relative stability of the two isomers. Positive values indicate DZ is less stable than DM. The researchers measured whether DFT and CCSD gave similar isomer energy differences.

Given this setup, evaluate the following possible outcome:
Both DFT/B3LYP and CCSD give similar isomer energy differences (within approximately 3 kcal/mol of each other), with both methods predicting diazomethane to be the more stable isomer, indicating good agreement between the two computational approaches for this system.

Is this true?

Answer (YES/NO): NO